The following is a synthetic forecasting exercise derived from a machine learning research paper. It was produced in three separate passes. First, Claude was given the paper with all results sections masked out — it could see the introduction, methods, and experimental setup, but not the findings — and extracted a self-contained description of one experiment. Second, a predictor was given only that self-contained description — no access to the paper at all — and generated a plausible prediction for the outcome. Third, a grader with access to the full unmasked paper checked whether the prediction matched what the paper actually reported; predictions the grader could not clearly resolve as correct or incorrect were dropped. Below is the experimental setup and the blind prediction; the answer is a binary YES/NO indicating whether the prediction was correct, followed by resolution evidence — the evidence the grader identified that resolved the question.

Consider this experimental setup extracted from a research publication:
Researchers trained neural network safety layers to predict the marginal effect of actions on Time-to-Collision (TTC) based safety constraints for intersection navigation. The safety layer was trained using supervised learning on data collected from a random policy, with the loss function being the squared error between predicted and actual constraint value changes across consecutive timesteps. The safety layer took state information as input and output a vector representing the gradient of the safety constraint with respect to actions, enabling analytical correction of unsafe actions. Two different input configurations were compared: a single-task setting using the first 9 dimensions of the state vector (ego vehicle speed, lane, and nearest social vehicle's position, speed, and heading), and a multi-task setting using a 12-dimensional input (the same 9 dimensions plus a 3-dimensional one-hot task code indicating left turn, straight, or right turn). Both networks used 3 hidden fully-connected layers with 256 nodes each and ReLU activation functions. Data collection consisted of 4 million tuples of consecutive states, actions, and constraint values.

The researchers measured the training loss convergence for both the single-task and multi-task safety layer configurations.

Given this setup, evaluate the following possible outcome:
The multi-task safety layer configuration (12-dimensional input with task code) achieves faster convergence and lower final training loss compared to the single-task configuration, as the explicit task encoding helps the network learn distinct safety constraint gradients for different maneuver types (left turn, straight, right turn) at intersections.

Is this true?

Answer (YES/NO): NO